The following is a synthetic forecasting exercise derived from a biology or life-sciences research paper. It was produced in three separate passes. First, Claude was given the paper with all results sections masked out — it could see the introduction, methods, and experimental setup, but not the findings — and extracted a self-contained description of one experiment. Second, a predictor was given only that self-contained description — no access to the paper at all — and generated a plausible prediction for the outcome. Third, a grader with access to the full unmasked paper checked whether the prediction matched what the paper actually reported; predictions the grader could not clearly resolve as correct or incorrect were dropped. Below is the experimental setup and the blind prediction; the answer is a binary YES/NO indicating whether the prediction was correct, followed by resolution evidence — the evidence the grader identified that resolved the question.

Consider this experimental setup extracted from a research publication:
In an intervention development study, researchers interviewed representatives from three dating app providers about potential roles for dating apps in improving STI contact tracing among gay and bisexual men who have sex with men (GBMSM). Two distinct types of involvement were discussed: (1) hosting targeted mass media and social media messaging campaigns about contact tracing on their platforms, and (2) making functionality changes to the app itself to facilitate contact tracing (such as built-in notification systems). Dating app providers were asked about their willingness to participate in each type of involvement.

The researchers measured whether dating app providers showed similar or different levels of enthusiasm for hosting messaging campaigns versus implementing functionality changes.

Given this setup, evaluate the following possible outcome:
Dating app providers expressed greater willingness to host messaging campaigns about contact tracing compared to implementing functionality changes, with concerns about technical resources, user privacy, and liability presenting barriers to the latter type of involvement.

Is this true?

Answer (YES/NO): YES